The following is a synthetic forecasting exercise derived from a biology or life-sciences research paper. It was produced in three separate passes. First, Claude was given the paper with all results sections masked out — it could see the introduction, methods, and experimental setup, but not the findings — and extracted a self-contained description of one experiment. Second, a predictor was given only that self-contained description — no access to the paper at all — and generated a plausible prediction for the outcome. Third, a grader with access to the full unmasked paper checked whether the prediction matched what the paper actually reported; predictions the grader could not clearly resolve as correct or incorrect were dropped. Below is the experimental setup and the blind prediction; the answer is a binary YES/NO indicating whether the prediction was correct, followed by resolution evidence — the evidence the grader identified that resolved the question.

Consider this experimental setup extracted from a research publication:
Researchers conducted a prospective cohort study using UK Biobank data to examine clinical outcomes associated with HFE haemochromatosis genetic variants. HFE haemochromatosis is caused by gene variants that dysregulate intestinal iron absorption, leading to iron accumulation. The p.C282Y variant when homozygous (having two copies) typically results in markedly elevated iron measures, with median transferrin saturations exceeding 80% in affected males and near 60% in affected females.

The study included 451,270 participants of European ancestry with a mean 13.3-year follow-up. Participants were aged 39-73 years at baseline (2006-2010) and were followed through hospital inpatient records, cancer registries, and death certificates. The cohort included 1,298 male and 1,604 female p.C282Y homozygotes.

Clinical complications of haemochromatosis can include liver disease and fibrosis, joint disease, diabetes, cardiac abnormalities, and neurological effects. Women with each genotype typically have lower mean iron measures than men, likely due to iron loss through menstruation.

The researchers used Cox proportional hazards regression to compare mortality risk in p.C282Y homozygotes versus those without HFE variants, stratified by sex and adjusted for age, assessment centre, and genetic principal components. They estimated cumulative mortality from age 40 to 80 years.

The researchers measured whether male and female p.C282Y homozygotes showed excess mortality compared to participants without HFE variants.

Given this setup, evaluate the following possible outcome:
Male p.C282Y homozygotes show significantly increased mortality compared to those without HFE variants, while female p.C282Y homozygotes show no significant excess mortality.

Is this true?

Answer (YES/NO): YES